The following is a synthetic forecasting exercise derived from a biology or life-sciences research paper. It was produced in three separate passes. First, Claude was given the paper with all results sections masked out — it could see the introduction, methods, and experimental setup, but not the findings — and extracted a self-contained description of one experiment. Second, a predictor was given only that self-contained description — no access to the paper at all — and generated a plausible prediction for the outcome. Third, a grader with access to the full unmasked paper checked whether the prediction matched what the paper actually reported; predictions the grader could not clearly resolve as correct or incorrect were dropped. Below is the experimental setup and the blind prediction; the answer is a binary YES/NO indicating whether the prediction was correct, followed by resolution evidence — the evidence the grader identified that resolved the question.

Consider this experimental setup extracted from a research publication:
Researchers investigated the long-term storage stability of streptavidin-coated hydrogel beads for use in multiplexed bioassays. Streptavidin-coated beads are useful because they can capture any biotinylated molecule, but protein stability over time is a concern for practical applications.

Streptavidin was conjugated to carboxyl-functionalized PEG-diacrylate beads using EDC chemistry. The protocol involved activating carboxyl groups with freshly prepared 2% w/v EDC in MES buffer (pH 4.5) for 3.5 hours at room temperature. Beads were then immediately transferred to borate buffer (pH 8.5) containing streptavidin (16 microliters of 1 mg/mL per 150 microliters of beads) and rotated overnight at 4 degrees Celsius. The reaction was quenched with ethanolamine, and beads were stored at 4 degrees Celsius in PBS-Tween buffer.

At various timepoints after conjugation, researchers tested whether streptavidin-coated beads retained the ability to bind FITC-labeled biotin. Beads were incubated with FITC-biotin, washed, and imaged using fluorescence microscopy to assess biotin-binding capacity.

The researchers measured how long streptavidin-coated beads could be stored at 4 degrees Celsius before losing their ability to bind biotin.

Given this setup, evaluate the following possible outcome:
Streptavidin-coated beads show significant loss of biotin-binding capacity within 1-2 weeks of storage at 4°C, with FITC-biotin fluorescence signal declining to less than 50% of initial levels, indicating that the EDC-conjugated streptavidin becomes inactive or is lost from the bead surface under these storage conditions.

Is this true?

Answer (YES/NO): NO